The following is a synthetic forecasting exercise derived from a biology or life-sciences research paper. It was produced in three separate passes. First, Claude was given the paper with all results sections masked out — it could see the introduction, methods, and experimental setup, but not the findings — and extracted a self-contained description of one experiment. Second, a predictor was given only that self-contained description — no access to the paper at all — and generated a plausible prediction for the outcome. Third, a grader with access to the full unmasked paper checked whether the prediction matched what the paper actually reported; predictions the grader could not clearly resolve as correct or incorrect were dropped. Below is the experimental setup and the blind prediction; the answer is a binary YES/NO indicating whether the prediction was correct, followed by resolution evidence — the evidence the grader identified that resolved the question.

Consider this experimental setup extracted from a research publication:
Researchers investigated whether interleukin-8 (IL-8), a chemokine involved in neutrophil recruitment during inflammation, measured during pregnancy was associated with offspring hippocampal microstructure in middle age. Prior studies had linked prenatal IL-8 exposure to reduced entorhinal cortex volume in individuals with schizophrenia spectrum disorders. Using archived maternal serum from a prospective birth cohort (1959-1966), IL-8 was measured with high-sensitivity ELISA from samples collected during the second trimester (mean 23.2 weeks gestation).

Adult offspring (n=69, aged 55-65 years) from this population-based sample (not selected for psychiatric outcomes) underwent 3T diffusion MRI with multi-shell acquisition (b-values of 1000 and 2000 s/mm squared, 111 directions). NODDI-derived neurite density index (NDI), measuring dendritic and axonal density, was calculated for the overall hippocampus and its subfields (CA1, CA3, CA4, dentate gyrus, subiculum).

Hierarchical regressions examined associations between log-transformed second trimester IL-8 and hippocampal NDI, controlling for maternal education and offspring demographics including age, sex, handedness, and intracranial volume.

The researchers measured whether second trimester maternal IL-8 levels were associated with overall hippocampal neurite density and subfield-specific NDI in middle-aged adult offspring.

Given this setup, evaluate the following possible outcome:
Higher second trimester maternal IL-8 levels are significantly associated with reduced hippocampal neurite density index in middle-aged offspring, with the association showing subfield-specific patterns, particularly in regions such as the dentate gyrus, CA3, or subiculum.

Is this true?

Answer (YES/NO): NO